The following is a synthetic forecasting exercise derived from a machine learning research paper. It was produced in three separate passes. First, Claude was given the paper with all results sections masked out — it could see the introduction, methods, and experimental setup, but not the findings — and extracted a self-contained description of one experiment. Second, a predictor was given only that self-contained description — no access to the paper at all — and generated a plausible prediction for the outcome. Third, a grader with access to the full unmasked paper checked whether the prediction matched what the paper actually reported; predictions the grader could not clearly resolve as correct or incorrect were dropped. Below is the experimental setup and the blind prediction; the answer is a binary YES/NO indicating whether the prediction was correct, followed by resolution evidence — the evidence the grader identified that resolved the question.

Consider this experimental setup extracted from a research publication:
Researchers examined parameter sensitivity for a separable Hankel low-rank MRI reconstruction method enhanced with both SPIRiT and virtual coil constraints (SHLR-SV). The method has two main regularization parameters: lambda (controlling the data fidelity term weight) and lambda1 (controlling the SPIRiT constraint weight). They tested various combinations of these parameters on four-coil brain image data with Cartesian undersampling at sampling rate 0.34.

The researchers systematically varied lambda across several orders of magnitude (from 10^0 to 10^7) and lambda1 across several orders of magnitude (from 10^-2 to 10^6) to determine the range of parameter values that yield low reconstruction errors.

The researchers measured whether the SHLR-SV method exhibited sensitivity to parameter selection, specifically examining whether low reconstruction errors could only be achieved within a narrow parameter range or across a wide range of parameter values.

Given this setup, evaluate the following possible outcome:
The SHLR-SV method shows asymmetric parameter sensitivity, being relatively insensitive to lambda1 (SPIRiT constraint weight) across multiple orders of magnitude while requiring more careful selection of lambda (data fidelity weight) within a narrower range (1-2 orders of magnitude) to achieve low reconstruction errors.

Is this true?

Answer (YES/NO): NO